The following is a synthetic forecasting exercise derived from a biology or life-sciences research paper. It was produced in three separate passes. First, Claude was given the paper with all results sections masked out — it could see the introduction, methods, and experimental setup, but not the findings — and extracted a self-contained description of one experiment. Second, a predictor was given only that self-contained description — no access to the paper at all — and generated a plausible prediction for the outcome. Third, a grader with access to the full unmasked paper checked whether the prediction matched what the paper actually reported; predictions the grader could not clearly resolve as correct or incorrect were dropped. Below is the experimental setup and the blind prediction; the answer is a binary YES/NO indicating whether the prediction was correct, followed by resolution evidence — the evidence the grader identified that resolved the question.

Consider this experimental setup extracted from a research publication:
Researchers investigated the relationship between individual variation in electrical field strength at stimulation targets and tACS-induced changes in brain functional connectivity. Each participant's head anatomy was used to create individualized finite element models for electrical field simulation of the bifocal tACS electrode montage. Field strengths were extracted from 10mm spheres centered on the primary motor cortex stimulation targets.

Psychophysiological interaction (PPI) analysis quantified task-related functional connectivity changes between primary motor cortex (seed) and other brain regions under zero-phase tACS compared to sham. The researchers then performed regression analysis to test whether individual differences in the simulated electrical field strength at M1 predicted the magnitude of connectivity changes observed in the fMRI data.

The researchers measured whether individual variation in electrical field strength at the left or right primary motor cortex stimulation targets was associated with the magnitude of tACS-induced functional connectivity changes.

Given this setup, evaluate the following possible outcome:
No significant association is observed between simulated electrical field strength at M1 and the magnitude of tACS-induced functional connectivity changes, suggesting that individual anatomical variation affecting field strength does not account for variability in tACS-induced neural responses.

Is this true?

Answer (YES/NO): NO